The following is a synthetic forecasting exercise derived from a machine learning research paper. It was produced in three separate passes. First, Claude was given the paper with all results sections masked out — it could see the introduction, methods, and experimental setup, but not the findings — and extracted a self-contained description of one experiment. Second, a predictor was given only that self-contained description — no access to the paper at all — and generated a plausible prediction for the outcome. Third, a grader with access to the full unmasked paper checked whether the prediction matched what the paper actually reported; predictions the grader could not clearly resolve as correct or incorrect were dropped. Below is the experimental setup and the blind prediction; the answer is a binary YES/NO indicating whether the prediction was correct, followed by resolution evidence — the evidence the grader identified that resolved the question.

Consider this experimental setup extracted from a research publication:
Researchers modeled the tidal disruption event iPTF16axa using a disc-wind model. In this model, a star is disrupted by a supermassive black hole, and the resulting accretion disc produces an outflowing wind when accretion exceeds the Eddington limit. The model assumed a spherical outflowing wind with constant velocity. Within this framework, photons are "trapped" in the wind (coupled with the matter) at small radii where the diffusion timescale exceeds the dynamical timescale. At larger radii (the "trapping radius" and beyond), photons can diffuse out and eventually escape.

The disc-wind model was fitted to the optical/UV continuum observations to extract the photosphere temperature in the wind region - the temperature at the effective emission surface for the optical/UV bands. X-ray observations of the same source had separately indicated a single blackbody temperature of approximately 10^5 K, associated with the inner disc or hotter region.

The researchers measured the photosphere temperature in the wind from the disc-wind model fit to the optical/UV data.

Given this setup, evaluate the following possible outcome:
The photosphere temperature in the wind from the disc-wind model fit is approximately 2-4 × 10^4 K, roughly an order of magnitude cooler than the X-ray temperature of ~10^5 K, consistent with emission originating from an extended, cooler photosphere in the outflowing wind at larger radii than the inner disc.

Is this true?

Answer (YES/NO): YES